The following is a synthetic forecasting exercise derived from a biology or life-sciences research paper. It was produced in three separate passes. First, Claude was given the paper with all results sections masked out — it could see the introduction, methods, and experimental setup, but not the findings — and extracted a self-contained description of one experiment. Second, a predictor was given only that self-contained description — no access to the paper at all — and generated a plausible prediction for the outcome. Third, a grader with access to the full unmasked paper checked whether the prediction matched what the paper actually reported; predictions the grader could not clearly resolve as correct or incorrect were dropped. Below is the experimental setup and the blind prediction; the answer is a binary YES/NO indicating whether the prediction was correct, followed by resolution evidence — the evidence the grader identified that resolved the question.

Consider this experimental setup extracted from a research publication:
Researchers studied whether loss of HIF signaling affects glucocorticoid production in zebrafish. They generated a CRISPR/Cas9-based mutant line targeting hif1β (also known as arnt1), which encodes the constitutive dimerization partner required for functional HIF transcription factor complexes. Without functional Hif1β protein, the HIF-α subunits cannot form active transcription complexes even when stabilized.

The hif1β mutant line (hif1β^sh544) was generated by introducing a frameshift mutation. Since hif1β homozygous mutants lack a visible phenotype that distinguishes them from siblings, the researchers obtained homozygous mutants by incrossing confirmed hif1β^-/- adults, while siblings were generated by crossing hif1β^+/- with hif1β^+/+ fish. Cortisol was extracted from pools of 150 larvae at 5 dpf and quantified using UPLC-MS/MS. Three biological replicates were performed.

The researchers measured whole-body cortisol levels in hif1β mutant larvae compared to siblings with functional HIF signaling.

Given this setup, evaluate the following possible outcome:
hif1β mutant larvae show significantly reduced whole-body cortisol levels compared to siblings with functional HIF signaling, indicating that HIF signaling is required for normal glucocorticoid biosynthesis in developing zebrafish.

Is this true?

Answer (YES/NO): NO